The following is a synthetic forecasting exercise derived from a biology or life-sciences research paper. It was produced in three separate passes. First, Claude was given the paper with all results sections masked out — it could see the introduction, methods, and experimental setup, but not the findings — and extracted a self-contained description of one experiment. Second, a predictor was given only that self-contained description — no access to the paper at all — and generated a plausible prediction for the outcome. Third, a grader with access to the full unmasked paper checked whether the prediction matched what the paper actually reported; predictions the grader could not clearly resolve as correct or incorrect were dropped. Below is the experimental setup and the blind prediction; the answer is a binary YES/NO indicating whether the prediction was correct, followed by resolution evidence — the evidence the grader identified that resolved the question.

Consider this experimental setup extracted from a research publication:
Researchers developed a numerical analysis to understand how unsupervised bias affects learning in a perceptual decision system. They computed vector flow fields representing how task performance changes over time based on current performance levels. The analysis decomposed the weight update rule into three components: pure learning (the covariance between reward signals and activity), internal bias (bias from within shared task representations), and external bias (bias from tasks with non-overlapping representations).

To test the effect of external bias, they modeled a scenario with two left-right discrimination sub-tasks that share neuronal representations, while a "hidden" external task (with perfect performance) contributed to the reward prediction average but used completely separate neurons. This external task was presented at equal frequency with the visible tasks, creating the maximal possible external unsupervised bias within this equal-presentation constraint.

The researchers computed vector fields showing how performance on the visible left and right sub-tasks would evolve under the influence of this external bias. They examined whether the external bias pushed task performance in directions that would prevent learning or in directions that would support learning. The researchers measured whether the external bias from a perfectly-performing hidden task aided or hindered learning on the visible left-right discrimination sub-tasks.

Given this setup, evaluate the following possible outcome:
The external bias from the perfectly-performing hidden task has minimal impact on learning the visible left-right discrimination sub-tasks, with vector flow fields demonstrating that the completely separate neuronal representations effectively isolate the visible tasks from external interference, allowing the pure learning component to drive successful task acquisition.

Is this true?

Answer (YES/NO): NO